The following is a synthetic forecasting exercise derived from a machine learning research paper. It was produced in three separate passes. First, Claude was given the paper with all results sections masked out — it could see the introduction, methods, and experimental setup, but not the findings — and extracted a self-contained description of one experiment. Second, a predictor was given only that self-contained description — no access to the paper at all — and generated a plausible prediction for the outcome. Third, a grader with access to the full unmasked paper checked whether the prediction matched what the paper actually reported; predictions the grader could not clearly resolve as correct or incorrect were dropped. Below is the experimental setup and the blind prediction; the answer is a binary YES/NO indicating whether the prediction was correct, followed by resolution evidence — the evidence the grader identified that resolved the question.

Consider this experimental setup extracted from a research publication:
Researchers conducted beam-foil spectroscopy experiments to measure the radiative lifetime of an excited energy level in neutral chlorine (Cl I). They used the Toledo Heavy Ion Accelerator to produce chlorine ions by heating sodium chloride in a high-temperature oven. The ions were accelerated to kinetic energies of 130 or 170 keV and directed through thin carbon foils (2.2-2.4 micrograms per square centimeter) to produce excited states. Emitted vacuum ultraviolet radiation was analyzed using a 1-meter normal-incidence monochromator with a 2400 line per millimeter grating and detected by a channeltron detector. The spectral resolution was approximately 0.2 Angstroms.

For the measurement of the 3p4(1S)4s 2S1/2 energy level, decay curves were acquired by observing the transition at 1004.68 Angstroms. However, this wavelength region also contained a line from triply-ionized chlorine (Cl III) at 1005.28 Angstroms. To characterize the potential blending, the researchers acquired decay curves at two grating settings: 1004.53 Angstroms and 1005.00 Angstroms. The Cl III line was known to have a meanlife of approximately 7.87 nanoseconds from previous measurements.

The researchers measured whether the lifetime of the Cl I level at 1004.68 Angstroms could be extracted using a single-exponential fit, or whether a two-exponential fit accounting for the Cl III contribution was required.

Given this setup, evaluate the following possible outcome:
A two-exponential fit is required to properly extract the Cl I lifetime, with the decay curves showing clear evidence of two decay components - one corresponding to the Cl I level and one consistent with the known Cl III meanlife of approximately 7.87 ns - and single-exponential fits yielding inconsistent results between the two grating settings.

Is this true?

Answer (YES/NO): YES